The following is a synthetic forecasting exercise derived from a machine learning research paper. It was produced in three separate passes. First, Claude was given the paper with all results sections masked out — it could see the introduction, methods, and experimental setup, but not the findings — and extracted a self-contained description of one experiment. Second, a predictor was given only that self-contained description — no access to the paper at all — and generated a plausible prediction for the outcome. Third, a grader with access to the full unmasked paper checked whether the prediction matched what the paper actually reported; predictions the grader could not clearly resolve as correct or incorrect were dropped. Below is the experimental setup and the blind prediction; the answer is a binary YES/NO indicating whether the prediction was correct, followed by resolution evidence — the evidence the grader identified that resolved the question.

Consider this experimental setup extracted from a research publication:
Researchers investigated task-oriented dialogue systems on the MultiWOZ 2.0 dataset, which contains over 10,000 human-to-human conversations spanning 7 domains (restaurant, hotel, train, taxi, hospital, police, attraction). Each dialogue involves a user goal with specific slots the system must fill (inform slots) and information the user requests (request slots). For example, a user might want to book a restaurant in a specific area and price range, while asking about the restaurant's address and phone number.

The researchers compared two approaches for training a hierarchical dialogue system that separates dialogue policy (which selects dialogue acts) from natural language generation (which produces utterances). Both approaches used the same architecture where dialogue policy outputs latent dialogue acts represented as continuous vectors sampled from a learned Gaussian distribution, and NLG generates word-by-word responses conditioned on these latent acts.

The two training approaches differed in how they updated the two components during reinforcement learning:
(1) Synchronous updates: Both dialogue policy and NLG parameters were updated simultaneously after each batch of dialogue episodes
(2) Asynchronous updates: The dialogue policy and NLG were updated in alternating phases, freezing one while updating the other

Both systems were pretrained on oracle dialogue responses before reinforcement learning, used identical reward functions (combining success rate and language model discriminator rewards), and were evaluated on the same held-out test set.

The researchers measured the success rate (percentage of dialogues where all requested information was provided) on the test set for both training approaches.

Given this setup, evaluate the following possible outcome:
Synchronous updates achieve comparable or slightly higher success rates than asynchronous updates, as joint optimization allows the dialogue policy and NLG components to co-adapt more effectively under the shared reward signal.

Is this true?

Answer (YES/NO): NO